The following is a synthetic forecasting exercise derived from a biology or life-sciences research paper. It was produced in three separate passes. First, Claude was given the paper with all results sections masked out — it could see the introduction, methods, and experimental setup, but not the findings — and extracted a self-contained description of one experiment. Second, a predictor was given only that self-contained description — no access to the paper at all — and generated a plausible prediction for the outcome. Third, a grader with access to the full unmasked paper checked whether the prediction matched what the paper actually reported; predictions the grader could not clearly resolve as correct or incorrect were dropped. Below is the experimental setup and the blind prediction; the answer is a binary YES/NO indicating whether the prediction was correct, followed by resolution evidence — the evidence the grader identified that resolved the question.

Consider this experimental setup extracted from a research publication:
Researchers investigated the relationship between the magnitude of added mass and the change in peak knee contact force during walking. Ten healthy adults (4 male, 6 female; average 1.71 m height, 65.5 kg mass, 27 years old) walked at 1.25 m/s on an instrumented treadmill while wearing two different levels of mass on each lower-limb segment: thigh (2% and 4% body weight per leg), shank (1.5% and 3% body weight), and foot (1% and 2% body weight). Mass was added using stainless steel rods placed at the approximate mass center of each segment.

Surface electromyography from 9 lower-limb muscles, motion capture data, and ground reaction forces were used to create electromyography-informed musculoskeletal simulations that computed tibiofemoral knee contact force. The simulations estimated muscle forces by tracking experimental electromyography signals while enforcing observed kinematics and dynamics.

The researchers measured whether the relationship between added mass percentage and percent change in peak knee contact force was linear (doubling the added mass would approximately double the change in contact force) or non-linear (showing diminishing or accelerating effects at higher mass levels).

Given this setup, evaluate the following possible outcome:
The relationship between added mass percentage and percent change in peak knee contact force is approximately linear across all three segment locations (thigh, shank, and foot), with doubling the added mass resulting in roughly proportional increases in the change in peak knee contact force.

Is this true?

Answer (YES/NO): YES